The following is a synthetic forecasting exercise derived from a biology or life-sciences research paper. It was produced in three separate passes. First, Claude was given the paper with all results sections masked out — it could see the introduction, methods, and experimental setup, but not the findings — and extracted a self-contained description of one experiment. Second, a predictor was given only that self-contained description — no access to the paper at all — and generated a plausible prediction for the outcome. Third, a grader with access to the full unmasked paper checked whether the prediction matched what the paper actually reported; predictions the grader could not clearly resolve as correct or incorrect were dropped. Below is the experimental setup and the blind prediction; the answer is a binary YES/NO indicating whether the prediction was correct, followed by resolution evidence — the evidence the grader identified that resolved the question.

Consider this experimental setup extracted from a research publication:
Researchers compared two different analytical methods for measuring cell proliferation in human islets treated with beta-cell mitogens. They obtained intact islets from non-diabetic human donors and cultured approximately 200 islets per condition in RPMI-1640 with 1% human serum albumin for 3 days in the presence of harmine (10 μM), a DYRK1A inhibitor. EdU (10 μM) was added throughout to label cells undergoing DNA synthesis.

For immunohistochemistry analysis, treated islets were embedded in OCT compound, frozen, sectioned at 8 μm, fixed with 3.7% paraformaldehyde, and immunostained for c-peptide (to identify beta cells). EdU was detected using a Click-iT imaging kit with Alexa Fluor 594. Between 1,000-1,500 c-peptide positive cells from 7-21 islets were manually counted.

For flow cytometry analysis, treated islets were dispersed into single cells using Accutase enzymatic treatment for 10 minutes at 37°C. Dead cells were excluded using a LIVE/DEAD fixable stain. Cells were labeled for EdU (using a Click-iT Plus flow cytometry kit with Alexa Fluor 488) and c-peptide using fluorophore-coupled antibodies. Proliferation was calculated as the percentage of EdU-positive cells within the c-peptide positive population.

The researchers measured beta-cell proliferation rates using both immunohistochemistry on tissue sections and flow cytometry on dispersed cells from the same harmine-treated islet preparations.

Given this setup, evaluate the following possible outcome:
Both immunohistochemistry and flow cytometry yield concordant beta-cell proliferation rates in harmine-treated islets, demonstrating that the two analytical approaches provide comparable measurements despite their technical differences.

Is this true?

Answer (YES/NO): NO